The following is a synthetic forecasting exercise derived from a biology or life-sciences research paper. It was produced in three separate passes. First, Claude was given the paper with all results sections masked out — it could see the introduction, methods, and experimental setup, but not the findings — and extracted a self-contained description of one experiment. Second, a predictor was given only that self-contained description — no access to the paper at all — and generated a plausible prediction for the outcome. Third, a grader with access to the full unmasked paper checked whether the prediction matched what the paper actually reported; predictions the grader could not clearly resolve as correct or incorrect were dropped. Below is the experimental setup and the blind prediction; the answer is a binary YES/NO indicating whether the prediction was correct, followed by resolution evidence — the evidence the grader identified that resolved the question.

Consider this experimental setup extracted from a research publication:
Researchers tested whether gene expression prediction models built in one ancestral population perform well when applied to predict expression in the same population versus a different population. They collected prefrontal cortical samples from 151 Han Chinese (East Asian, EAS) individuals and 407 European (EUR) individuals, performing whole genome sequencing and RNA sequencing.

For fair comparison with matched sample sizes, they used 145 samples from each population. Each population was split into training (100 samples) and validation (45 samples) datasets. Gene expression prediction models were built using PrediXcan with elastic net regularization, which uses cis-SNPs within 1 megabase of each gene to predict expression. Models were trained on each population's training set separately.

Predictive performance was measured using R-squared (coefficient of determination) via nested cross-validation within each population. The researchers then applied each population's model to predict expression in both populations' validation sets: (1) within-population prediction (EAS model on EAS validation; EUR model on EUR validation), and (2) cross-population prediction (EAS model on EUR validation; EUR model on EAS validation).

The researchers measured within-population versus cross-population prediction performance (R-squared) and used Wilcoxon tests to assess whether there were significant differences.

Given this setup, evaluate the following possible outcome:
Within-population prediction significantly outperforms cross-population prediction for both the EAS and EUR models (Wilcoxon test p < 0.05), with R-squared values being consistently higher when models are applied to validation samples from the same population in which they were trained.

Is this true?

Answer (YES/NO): YES